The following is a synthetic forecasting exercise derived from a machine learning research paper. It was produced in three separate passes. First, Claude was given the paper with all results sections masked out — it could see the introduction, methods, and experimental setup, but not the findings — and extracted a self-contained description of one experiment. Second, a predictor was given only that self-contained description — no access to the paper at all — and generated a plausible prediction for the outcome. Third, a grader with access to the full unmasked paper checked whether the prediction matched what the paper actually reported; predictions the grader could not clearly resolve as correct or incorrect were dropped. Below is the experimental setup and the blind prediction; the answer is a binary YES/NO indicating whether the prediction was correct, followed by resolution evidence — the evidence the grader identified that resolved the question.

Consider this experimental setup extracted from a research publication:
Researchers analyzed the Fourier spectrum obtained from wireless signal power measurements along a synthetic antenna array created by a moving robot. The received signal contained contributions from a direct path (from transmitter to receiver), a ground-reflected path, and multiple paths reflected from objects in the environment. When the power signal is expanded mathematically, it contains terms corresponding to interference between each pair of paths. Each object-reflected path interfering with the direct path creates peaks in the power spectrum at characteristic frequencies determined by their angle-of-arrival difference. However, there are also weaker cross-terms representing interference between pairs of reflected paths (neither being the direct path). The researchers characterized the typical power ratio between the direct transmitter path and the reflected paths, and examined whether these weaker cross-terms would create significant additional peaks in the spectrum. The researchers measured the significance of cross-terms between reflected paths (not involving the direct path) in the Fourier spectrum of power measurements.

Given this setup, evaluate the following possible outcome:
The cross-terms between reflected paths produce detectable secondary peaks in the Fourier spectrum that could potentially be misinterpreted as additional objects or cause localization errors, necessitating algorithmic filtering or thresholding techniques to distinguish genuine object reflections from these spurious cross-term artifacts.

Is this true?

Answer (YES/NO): NO